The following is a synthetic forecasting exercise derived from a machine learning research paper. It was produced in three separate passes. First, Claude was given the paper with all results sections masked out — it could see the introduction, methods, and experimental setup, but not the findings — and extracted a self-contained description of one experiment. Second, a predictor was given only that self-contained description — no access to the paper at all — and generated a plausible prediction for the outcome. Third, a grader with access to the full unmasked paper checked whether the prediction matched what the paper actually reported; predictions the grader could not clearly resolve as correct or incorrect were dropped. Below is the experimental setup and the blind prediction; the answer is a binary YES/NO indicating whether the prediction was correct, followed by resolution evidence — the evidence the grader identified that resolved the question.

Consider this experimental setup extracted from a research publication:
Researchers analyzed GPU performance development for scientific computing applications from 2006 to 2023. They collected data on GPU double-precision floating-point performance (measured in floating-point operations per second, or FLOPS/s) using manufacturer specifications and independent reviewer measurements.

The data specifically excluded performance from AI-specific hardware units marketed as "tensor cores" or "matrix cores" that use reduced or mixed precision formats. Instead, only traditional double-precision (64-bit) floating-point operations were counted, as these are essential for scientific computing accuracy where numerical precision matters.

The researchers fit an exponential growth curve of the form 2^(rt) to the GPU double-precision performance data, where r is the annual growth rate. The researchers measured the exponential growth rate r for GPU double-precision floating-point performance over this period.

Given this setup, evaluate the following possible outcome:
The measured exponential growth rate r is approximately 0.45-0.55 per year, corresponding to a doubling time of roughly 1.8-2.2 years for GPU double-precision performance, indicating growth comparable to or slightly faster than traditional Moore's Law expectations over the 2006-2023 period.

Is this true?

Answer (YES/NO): YES